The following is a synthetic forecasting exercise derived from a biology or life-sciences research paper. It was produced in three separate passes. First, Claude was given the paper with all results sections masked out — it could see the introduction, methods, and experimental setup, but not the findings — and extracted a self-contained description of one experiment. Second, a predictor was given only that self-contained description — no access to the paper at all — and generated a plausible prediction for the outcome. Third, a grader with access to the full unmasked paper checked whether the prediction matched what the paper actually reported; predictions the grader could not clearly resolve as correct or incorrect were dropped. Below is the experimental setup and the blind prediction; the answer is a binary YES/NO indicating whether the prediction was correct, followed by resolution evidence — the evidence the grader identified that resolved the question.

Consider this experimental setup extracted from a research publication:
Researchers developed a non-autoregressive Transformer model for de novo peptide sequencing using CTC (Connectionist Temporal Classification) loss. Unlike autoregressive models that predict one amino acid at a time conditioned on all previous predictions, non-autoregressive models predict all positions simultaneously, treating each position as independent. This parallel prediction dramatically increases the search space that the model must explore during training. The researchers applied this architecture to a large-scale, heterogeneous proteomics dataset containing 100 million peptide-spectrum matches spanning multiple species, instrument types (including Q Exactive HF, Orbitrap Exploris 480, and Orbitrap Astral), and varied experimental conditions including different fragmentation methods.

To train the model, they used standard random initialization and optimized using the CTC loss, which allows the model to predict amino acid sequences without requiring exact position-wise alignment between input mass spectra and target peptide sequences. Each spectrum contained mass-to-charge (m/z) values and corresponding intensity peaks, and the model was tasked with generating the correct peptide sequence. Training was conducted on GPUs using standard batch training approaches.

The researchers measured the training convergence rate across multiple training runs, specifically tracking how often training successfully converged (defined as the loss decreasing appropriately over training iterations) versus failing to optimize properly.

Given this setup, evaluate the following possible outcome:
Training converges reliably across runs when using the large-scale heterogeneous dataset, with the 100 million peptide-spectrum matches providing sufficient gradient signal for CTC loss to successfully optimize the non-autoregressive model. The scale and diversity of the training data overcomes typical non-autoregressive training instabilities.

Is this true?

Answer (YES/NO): NO